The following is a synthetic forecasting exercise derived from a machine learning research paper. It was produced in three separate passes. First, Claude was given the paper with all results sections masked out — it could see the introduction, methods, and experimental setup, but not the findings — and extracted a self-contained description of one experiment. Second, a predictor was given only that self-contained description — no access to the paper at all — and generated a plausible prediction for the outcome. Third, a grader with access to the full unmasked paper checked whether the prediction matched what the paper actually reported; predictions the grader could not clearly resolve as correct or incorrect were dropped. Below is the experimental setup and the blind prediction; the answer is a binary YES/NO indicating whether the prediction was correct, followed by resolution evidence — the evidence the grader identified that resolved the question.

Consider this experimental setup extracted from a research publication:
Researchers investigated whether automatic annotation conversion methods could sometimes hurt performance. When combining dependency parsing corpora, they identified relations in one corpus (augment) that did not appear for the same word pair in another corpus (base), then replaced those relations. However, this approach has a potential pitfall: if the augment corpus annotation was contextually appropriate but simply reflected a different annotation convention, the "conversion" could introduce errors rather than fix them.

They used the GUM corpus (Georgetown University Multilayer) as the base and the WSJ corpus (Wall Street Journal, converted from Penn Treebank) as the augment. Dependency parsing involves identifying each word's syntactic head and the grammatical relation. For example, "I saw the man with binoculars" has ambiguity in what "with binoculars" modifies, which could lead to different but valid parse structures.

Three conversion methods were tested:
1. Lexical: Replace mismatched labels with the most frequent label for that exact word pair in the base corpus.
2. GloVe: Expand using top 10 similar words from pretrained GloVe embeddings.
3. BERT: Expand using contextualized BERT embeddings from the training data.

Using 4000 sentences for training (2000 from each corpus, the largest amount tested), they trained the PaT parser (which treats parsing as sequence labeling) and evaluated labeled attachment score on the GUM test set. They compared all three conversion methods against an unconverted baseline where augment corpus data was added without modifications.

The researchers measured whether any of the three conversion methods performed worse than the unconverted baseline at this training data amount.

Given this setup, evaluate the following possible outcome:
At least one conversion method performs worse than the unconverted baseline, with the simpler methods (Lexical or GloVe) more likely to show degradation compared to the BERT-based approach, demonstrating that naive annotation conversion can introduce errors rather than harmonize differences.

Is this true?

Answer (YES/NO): NO